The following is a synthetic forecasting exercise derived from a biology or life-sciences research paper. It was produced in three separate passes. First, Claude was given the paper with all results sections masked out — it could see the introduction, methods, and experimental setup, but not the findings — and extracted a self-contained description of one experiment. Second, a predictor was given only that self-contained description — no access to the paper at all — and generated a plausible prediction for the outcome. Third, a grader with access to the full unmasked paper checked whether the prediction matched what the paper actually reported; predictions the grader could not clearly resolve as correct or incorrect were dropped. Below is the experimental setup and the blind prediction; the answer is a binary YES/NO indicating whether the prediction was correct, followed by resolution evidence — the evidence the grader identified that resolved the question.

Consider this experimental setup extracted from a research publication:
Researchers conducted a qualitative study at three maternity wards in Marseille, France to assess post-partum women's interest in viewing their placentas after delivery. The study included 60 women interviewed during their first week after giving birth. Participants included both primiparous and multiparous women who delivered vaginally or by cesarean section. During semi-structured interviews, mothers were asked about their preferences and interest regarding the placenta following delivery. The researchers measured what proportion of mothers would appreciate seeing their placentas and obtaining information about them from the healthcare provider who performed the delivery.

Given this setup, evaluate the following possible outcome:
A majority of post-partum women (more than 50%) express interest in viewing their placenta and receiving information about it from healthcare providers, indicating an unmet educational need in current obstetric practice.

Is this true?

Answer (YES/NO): YES